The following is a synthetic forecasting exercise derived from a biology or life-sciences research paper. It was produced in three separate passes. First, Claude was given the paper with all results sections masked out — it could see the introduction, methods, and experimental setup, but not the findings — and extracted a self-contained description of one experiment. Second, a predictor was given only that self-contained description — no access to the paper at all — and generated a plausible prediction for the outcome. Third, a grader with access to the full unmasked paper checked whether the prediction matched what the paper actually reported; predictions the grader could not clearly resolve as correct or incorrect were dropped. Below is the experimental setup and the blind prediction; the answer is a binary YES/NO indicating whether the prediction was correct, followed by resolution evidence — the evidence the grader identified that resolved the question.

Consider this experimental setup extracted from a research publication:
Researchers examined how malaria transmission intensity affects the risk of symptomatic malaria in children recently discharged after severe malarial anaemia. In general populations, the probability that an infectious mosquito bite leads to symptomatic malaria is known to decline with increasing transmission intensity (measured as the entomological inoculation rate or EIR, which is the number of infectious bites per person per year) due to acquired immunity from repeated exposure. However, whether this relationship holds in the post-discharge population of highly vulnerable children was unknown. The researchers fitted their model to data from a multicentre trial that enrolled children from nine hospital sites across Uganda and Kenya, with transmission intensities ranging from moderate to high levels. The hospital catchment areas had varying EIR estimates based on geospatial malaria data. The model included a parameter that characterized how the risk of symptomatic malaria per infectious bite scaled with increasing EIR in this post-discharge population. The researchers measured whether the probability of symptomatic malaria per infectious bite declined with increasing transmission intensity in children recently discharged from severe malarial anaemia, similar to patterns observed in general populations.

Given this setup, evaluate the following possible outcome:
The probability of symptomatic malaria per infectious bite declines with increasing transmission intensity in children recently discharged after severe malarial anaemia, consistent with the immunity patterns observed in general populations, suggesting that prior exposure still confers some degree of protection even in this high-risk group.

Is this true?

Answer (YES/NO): YES